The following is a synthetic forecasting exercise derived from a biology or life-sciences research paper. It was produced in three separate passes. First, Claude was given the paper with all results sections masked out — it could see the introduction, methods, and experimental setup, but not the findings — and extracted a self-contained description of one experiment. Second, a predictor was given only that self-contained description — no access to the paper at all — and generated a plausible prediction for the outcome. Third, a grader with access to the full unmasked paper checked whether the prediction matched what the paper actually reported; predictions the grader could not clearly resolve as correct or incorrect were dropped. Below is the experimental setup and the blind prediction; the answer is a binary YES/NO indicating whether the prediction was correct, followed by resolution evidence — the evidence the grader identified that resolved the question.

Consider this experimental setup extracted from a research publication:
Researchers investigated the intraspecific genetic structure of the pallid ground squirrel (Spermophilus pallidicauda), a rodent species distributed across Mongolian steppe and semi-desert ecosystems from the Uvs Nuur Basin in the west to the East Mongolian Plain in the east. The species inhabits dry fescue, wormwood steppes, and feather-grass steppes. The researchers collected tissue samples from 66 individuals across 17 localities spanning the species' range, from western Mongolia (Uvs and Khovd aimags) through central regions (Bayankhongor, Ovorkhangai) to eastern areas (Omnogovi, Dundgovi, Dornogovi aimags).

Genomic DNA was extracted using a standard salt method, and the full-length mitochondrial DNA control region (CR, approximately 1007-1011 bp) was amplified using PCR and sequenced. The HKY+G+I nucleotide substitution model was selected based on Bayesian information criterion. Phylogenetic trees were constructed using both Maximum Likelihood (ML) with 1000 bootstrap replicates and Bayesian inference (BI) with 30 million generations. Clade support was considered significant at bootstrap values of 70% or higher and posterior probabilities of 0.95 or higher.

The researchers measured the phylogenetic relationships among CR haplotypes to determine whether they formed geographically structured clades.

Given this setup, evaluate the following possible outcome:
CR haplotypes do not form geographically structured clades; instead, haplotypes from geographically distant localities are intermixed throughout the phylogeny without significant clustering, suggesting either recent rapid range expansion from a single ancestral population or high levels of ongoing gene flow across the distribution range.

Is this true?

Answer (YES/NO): NO